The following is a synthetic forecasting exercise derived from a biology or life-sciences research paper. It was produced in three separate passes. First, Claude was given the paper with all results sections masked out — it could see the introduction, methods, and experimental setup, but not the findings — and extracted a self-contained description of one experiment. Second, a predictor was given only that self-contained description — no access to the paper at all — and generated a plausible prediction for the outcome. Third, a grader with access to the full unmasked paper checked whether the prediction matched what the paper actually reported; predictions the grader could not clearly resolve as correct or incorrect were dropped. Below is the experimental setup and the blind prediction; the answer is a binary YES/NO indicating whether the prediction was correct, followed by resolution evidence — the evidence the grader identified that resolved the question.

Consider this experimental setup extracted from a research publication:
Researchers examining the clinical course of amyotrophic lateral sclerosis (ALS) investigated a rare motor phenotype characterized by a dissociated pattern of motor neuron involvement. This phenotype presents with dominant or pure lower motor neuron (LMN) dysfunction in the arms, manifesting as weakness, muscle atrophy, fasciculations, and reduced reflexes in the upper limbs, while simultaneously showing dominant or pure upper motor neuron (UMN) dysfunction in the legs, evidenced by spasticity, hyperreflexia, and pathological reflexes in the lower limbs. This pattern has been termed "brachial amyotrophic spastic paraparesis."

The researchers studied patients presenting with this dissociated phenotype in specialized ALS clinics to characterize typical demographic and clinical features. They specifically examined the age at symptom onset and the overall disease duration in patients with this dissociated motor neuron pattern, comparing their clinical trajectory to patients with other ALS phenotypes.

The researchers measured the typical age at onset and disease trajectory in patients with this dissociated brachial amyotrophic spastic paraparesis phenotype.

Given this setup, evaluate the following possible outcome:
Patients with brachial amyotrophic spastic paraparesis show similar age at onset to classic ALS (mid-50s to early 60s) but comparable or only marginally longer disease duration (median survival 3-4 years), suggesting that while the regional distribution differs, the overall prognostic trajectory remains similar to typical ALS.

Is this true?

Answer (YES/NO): NO